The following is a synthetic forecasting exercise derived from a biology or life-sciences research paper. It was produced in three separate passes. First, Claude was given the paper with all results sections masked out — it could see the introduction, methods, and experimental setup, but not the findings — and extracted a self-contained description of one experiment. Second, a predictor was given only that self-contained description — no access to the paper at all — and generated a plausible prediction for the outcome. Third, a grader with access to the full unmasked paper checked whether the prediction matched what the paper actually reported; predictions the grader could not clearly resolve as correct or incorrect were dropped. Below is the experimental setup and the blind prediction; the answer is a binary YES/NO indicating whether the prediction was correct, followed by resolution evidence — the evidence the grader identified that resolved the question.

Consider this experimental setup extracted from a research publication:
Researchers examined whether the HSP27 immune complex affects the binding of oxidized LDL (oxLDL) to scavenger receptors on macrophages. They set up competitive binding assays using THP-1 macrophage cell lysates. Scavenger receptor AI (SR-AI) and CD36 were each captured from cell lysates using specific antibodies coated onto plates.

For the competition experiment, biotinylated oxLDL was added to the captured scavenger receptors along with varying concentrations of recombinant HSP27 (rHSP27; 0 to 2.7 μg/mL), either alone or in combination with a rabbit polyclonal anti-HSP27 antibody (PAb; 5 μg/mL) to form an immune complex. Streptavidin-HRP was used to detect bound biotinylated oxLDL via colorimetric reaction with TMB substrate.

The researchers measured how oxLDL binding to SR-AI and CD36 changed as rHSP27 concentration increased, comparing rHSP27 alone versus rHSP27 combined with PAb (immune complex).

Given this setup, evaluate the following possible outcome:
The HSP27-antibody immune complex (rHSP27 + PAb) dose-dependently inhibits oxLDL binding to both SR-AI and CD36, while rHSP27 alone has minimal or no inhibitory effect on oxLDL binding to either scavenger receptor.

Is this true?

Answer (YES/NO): YES